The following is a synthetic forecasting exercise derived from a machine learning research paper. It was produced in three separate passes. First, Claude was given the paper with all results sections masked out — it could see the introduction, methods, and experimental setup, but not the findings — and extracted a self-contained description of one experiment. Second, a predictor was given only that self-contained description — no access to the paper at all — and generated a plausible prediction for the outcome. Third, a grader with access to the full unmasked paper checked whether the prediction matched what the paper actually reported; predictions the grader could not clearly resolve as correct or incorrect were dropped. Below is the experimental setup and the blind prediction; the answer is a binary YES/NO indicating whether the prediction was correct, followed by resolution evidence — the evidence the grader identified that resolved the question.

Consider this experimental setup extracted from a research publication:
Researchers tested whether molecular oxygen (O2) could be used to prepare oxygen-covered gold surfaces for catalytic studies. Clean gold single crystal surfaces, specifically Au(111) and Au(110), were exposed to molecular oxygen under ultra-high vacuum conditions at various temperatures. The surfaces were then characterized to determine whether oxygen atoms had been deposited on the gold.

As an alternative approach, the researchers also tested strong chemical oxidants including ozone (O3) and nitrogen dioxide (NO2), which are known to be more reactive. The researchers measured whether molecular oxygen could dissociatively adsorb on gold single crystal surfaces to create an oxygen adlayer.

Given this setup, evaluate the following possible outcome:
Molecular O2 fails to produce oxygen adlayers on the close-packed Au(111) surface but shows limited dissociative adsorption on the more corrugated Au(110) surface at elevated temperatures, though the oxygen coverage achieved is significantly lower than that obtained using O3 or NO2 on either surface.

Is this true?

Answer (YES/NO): NO